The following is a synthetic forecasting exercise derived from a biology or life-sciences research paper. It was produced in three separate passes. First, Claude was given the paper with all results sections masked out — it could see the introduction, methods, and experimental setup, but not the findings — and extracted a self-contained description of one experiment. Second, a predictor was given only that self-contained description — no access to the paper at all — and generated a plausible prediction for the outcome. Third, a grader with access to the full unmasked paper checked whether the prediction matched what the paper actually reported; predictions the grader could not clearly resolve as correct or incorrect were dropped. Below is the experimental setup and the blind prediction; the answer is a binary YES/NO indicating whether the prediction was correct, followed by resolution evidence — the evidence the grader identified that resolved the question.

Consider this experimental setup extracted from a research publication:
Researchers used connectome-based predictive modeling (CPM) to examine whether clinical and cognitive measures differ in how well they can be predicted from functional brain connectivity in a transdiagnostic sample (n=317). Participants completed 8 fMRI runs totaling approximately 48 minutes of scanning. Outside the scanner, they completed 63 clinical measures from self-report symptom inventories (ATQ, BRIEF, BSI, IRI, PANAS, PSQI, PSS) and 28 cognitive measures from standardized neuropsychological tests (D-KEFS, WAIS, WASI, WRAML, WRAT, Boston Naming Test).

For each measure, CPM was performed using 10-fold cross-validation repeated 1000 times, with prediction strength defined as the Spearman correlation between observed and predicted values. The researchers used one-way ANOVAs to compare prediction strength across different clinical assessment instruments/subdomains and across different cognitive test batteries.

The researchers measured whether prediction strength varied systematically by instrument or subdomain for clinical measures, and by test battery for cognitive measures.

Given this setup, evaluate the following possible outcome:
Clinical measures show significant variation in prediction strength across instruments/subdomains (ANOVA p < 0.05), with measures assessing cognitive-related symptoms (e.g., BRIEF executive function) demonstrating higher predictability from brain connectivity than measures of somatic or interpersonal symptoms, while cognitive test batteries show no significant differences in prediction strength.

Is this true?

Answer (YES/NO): NO